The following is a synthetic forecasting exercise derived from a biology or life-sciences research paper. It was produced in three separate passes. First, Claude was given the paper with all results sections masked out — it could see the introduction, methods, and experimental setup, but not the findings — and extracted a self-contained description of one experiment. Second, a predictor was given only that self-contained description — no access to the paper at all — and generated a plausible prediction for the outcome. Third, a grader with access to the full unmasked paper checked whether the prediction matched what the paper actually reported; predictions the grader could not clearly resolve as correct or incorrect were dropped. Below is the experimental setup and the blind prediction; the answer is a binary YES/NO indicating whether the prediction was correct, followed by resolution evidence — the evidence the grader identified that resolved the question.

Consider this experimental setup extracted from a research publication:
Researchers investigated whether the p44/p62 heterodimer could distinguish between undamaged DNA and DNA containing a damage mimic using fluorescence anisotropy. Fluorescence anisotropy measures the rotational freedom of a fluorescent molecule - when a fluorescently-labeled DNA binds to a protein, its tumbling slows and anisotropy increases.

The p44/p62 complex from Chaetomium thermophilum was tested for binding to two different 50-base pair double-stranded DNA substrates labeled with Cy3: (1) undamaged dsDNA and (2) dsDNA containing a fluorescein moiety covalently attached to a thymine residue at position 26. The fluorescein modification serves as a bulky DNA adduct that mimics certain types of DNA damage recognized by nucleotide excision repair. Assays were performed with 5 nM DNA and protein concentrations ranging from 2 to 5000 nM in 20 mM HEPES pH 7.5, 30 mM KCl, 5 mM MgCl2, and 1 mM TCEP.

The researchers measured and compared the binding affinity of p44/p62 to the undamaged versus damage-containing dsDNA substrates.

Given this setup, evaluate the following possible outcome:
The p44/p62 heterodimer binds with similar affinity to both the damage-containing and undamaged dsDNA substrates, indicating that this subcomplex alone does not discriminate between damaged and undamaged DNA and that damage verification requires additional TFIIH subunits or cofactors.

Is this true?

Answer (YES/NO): YES